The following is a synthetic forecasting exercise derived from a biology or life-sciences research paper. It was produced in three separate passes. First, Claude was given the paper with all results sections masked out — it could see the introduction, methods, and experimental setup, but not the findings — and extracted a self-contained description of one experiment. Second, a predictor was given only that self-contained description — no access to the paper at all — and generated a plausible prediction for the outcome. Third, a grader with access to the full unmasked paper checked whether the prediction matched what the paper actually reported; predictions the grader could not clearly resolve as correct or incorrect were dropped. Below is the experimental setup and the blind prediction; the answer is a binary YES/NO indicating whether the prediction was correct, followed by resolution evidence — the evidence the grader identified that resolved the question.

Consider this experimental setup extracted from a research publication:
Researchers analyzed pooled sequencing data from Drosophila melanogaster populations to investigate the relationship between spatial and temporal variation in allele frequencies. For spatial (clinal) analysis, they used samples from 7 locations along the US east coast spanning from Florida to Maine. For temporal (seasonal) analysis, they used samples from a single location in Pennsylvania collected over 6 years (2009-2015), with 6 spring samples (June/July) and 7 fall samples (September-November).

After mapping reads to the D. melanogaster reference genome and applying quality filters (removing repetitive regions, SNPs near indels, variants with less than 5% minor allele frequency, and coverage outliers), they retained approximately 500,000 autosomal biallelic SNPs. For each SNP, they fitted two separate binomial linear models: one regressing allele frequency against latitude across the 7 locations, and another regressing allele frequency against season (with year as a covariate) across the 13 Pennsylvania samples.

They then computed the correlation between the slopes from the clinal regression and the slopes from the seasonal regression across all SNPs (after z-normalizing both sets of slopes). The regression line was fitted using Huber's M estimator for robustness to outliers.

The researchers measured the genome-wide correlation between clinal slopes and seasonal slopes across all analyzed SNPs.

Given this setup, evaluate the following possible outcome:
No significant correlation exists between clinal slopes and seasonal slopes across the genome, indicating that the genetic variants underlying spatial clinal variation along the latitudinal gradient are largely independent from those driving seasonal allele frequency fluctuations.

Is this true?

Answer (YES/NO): NO